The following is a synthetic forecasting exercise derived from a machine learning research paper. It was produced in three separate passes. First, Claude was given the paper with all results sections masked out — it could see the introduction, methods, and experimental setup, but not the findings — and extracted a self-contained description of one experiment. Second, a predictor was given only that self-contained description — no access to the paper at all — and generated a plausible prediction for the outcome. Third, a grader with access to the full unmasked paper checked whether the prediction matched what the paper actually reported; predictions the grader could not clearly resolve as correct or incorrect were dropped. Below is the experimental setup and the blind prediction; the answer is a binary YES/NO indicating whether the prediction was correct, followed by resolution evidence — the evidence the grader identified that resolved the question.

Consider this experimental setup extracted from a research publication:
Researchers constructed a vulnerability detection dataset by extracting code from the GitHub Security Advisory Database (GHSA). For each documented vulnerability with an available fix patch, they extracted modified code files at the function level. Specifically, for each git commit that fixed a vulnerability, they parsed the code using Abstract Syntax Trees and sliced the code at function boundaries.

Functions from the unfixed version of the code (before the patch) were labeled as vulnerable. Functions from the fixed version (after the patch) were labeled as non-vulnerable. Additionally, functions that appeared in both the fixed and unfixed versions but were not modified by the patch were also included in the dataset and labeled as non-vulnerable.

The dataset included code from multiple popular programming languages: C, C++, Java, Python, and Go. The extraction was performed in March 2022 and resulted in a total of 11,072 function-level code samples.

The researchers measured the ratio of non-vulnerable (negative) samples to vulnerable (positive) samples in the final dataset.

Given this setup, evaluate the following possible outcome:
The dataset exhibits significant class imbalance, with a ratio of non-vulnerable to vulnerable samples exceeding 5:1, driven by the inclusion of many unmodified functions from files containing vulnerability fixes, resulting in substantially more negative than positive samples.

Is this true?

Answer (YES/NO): NO